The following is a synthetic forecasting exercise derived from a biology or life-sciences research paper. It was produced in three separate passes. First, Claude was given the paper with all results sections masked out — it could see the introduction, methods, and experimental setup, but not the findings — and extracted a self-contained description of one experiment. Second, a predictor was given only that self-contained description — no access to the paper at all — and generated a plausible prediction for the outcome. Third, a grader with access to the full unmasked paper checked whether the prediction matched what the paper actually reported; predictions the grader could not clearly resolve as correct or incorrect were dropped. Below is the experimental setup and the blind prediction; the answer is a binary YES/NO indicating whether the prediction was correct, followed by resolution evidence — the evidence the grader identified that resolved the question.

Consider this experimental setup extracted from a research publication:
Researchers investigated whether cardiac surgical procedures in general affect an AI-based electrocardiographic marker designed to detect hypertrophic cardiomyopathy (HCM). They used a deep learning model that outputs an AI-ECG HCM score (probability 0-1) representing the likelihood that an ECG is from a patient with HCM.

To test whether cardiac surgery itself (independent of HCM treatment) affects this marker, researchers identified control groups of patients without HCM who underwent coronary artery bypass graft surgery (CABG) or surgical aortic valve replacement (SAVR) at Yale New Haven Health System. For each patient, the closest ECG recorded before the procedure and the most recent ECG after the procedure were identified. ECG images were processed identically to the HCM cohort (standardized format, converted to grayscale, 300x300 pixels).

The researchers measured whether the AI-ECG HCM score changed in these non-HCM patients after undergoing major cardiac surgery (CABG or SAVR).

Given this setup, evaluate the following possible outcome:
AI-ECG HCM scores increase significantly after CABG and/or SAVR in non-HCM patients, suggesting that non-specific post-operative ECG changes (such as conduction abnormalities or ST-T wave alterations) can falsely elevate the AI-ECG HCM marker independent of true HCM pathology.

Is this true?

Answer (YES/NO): YES